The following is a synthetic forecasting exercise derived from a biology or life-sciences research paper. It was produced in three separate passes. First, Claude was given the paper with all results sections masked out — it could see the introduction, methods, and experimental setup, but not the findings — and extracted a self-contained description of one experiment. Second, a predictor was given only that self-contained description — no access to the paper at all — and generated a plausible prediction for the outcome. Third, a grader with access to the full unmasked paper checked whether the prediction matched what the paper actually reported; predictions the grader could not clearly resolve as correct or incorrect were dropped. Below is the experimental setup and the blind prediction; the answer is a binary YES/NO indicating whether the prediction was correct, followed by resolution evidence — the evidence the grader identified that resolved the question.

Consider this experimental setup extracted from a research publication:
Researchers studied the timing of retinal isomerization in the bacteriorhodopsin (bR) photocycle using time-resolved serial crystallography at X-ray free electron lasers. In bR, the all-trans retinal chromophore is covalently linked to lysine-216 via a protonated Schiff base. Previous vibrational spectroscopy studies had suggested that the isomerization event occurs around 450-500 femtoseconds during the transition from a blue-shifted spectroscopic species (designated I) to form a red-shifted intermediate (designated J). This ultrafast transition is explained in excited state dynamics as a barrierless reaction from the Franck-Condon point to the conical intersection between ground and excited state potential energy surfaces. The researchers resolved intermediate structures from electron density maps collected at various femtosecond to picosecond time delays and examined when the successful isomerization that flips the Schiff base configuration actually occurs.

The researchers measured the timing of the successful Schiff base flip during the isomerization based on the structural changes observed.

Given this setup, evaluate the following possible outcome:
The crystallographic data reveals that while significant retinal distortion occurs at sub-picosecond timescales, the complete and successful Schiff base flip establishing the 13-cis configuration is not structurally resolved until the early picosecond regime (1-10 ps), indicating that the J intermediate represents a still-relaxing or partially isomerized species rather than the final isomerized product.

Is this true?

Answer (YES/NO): NO